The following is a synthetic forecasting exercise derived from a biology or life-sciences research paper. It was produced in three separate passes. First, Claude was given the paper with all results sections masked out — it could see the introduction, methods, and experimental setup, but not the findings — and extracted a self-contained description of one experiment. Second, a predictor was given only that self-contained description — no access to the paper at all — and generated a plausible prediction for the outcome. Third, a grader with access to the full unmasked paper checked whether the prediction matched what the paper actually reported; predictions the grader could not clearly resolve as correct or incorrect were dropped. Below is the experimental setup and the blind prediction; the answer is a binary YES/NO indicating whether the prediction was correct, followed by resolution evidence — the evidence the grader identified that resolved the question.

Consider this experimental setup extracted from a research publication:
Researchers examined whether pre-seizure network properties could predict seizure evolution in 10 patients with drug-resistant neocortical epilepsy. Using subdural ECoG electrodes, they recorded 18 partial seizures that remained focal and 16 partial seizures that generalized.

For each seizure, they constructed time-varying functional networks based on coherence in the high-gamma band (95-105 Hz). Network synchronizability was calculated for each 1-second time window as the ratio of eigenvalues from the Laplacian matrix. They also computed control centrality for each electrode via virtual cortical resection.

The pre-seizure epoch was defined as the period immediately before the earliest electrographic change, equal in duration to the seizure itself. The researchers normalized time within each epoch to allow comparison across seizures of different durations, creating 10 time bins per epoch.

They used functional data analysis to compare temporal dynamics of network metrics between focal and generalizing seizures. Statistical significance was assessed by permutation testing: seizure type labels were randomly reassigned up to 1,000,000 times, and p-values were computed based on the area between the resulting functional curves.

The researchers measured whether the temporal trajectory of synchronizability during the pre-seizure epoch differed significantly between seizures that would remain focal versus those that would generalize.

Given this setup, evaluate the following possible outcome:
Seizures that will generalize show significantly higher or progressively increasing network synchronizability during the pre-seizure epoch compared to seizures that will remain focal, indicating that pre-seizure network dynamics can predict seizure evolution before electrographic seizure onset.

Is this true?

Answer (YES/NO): YES